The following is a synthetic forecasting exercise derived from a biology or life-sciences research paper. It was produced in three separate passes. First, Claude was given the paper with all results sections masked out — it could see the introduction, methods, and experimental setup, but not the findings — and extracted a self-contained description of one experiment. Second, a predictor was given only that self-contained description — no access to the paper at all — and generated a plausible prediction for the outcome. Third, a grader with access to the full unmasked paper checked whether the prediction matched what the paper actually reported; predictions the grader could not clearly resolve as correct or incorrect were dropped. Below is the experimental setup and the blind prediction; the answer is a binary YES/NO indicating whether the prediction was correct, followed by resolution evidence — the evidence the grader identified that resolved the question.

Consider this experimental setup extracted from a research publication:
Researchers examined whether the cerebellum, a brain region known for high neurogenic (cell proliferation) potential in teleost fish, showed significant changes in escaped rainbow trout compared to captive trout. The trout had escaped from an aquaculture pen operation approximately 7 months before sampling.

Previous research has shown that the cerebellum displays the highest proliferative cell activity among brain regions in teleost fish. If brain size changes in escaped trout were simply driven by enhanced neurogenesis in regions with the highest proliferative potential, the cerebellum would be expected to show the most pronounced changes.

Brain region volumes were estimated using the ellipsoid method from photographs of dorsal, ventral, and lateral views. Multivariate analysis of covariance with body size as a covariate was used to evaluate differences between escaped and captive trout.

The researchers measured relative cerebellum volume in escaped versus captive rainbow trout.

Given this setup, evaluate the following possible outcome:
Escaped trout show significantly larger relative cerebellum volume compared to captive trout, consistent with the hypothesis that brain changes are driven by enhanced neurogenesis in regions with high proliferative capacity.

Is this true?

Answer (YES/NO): NO